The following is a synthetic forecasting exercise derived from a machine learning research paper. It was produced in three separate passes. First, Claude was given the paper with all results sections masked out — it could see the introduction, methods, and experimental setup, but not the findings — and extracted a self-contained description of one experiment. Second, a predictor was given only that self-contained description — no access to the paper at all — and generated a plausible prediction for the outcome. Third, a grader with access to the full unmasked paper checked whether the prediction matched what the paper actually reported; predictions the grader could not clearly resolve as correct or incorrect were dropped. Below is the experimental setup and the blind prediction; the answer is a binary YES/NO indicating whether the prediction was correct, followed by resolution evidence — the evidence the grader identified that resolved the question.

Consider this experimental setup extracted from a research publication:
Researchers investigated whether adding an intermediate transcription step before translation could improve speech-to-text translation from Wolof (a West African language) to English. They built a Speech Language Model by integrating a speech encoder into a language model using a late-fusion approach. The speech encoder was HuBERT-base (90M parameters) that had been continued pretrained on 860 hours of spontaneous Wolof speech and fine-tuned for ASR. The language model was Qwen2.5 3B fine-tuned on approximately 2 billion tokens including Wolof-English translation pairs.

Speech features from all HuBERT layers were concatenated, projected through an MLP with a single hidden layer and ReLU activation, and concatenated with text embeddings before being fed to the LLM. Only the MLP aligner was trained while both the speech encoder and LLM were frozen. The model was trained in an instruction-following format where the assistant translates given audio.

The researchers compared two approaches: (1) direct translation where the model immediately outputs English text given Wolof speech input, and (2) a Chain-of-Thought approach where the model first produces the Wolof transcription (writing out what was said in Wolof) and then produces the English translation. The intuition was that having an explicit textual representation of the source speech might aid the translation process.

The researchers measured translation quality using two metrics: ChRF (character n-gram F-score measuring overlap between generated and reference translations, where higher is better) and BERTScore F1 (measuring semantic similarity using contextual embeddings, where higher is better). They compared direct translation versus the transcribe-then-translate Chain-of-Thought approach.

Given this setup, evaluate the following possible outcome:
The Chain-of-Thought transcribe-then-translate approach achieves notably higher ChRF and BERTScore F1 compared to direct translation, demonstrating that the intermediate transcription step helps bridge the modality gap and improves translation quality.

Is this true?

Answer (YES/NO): NO